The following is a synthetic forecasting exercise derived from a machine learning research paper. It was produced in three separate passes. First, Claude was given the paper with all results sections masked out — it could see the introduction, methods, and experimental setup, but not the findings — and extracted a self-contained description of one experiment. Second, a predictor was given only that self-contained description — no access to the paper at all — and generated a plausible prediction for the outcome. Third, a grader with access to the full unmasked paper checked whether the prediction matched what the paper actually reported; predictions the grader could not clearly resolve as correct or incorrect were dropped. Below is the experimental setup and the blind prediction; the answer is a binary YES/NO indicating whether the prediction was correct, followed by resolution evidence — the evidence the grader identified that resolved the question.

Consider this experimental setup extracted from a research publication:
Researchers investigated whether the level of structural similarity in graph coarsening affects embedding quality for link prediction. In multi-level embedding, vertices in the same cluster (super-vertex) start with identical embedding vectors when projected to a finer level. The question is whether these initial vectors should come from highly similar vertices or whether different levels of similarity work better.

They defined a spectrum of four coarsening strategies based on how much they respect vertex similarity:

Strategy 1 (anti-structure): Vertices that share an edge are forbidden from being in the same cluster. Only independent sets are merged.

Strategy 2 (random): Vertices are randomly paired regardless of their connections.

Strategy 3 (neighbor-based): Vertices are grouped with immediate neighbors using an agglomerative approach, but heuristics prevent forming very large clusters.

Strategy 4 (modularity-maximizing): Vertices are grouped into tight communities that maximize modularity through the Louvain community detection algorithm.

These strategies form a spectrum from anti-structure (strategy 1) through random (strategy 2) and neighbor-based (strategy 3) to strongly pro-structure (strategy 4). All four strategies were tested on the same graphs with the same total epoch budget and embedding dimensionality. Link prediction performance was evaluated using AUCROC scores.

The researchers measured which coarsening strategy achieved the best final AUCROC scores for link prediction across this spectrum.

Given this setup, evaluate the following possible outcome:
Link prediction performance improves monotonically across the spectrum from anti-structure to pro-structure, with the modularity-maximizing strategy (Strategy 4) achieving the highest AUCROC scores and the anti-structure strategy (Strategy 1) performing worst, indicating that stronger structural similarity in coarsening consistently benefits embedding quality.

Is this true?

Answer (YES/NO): NO